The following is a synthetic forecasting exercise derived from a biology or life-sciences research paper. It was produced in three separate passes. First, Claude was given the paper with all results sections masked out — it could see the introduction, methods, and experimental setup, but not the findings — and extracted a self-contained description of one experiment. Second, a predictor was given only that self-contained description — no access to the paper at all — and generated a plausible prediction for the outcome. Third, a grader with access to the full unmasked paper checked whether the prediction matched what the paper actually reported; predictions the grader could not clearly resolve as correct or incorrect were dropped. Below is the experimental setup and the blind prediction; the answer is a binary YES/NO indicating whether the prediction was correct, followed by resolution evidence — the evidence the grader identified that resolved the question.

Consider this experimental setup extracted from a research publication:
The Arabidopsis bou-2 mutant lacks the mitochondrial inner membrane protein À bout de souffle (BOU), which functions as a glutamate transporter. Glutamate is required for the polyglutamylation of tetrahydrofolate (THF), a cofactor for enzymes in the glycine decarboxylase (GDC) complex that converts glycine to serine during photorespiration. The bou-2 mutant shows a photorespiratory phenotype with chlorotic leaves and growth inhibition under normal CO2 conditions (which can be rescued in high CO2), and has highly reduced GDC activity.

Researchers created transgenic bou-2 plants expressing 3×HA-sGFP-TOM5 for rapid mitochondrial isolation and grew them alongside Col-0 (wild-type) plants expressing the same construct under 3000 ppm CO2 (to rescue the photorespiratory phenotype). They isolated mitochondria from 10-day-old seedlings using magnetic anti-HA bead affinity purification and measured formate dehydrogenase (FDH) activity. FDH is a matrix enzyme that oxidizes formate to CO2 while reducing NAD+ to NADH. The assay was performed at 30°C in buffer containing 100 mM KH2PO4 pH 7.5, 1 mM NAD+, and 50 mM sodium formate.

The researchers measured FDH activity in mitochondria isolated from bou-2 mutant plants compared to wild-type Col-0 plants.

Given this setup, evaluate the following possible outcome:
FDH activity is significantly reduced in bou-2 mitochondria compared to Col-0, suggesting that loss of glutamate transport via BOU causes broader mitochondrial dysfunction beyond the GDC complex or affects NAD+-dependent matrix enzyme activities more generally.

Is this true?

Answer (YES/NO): NO